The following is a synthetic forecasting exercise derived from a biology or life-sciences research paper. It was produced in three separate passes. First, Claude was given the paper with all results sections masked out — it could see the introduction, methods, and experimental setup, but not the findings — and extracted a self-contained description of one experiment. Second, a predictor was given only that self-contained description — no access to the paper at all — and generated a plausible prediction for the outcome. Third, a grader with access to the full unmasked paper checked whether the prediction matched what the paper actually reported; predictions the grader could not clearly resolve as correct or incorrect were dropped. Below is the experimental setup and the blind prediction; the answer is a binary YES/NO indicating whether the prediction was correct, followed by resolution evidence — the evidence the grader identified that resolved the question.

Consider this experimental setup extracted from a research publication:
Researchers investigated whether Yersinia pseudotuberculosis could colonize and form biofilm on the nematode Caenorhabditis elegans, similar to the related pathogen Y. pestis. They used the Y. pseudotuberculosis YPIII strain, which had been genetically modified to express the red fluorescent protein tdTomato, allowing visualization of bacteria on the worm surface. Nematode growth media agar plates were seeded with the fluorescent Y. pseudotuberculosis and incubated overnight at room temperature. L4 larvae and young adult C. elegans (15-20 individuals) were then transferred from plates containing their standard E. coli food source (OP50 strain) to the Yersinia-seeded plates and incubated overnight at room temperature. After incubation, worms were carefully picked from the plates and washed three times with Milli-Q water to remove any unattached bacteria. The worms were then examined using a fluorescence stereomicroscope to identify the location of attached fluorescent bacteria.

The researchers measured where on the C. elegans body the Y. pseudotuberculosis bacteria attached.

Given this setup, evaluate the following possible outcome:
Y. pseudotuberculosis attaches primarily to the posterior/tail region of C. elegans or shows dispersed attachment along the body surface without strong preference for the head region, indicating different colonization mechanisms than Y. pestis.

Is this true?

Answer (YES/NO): NO